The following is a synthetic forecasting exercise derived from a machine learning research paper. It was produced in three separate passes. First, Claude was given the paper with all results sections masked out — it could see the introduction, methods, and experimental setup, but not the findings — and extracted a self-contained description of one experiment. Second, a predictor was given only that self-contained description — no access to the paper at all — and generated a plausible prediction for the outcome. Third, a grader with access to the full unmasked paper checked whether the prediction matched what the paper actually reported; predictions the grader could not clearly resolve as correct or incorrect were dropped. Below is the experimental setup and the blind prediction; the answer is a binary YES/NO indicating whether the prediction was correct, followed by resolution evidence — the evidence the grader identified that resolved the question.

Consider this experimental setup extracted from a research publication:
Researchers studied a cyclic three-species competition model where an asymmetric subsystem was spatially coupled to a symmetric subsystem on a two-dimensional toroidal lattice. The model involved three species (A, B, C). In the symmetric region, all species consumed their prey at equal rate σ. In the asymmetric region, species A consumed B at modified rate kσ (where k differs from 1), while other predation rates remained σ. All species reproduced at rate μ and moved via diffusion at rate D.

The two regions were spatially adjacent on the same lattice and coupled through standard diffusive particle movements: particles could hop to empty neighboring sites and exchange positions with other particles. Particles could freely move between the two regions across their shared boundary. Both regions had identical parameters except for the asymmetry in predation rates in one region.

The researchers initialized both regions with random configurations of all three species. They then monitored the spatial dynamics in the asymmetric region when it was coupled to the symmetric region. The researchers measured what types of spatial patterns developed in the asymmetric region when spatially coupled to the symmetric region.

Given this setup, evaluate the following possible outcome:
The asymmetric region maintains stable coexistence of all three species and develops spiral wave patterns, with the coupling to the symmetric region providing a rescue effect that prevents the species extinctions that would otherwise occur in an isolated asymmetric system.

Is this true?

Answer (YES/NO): YES